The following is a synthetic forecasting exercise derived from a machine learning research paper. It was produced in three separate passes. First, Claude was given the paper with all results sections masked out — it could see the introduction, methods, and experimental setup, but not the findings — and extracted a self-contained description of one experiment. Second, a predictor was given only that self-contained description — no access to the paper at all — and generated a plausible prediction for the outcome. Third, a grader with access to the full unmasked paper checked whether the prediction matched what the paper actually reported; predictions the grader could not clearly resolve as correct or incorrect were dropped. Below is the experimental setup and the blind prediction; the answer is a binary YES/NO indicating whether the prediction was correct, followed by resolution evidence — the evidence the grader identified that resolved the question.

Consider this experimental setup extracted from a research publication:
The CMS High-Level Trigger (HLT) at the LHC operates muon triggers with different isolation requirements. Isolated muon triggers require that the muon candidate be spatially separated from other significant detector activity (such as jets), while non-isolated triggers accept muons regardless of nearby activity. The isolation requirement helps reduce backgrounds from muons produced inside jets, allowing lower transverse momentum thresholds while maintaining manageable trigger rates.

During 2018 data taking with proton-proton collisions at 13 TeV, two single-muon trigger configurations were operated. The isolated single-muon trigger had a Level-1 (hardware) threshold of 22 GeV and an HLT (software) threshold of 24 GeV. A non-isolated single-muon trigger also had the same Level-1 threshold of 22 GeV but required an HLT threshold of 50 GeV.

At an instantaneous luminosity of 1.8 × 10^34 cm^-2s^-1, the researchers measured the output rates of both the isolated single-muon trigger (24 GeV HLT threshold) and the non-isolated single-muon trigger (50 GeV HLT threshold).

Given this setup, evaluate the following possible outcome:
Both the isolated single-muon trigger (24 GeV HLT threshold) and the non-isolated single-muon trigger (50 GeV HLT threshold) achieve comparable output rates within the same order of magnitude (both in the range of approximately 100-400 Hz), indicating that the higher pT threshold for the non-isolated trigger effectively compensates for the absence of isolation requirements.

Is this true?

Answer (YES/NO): NO